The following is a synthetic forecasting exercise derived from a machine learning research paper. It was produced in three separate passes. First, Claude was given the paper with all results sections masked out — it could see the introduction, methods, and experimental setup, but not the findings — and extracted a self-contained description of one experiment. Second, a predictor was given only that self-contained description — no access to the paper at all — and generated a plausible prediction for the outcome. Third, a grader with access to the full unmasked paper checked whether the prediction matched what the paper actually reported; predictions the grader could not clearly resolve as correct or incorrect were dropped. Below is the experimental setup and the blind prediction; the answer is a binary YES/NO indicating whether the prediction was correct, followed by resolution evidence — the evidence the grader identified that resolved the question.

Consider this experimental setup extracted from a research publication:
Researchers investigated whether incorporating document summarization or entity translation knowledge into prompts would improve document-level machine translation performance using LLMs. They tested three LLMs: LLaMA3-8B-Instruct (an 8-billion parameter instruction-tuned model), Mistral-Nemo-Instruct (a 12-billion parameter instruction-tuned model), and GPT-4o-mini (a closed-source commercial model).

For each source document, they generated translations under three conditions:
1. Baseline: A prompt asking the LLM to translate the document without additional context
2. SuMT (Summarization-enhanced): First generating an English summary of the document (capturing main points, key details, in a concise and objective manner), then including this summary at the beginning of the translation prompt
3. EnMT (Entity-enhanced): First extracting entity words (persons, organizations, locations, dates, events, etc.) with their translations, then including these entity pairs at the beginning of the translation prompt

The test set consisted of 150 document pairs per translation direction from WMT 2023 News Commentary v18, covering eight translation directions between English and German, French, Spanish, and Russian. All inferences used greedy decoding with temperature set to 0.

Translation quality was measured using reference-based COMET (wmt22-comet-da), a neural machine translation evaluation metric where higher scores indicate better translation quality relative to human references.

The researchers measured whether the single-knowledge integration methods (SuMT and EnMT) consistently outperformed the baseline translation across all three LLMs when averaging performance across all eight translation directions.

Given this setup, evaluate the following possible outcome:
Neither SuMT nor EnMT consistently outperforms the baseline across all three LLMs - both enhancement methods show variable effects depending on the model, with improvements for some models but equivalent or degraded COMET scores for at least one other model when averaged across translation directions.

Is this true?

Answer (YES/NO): NO